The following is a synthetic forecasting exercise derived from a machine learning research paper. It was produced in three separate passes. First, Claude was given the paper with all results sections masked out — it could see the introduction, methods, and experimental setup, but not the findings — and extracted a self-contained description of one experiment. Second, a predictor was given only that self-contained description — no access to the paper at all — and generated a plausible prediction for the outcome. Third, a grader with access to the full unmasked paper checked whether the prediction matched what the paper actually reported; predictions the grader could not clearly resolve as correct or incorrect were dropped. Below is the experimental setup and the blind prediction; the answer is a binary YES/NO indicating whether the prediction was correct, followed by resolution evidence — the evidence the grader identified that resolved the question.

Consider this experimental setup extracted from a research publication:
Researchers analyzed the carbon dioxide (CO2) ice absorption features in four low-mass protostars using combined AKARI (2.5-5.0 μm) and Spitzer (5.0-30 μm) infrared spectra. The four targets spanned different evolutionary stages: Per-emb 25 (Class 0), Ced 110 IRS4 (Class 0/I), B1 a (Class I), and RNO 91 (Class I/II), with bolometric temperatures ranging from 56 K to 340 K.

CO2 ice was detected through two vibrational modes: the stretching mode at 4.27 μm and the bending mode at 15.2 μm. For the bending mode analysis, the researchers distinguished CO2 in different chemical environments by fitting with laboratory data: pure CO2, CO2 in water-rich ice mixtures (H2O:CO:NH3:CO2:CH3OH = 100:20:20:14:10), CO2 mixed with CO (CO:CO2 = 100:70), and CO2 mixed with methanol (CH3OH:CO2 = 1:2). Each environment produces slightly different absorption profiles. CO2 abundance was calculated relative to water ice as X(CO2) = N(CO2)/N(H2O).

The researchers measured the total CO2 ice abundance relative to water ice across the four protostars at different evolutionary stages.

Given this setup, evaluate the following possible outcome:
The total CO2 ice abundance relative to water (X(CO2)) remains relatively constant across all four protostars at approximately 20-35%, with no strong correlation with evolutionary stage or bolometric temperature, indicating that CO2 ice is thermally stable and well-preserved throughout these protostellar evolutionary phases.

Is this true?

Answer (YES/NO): NO